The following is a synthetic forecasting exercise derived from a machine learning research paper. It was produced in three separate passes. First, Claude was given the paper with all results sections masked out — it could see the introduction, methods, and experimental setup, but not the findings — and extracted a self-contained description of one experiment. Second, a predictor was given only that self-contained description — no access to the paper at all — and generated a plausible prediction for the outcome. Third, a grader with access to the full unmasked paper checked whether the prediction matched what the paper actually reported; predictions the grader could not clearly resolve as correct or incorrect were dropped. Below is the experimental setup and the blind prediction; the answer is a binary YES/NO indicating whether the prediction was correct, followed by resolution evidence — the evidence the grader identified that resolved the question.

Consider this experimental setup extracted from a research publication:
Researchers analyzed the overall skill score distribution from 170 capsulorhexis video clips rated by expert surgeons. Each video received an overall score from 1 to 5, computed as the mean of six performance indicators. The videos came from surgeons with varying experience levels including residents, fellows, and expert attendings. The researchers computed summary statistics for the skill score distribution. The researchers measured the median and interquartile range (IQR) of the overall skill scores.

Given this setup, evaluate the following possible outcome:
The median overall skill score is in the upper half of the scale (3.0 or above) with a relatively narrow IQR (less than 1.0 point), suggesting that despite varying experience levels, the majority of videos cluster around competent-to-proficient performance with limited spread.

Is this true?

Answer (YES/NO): YES